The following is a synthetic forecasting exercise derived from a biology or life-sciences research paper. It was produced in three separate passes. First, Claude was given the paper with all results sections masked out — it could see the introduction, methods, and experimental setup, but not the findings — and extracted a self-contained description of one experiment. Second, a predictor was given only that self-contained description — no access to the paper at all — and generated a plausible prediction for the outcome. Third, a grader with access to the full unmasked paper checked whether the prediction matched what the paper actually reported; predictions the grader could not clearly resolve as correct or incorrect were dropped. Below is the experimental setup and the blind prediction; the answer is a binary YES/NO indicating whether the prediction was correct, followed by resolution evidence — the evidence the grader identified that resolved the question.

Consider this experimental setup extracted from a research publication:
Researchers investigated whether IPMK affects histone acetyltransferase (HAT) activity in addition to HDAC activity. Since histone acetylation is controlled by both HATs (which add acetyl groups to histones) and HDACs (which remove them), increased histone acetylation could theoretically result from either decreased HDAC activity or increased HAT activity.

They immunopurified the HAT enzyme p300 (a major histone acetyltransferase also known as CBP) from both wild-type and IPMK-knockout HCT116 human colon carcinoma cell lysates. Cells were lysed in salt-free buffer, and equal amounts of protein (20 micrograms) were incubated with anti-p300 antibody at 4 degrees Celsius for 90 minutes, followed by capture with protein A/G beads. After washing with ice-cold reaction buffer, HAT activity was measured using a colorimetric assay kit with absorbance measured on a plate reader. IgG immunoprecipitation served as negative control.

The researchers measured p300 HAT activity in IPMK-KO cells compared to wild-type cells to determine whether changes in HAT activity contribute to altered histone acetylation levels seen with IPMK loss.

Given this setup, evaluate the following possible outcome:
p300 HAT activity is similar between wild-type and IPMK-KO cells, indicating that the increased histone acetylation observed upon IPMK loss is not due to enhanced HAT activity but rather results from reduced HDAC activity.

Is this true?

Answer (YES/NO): YES